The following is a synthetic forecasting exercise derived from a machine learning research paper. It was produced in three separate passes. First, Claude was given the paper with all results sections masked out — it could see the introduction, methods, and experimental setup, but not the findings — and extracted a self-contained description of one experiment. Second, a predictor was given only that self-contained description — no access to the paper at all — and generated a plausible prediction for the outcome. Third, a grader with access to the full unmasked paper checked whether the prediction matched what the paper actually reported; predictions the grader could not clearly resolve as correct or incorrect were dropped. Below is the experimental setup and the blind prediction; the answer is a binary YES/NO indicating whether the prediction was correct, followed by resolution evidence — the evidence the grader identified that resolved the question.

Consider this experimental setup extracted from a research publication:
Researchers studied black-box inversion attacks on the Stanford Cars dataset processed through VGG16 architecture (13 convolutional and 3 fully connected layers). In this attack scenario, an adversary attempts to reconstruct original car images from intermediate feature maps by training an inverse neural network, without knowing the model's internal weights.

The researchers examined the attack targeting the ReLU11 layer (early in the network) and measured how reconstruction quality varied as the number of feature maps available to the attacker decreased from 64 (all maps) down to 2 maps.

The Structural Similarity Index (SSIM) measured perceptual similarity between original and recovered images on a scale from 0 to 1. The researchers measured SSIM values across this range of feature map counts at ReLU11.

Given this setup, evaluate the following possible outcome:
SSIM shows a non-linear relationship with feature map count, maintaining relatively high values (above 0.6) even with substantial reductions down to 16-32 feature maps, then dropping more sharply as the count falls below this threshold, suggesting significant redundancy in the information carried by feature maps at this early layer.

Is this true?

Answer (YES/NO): NO